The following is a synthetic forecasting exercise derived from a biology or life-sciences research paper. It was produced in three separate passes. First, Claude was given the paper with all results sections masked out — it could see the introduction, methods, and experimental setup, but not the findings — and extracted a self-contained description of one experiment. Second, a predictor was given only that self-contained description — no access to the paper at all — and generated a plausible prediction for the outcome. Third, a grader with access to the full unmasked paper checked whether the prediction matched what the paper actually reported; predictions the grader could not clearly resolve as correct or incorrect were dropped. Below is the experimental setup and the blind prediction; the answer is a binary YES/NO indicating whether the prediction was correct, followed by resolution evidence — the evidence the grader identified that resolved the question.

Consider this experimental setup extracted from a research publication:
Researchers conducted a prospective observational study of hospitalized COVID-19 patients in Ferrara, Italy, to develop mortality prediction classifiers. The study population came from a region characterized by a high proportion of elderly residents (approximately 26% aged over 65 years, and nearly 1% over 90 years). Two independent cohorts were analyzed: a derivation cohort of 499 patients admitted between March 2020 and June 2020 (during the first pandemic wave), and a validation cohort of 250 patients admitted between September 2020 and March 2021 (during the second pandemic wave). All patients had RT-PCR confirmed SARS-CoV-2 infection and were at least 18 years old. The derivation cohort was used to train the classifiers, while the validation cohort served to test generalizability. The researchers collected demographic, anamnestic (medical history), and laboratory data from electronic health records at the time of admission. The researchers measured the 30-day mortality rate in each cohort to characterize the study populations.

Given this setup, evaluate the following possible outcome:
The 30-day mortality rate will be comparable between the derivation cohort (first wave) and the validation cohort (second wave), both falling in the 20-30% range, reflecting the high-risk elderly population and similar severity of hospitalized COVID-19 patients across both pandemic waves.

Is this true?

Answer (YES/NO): YES